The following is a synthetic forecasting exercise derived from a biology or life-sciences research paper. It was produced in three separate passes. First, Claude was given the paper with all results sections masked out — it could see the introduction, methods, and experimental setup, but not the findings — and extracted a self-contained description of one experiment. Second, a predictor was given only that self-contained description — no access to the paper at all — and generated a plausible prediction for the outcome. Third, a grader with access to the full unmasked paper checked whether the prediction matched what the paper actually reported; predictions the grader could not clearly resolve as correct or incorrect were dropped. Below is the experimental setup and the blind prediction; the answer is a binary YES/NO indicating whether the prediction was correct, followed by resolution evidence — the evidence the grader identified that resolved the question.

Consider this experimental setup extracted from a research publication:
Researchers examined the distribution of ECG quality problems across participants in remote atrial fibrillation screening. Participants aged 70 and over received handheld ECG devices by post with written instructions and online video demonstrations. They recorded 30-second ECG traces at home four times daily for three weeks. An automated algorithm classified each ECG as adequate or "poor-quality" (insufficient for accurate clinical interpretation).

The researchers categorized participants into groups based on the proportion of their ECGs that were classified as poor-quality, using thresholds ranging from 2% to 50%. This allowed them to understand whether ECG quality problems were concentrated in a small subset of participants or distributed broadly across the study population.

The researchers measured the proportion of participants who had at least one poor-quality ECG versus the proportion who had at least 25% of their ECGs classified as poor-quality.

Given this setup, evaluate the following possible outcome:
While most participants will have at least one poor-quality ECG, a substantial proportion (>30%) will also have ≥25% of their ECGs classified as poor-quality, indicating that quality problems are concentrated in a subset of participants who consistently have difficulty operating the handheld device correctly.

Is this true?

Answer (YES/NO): NO